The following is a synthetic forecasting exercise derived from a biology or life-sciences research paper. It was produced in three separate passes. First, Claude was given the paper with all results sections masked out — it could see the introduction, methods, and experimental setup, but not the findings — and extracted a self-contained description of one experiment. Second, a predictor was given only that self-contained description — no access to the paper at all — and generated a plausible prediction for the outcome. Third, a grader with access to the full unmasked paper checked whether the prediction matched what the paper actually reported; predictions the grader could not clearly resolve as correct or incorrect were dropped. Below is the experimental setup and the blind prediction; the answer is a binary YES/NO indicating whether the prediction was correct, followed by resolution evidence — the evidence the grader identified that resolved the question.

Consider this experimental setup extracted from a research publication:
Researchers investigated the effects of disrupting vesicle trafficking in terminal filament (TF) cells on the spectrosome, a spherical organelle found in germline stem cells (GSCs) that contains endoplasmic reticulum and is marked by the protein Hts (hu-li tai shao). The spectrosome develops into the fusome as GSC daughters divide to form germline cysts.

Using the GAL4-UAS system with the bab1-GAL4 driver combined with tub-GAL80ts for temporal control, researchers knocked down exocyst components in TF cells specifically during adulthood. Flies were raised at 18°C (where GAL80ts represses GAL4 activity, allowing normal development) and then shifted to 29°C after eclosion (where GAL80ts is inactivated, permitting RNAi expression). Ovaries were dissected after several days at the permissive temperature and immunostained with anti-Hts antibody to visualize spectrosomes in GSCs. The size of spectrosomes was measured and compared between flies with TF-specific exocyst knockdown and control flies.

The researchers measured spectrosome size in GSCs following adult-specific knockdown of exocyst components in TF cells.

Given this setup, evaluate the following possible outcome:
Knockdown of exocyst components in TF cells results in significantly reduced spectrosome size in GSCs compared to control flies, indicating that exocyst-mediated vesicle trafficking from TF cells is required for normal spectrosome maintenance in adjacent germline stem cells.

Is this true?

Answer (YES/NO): YES